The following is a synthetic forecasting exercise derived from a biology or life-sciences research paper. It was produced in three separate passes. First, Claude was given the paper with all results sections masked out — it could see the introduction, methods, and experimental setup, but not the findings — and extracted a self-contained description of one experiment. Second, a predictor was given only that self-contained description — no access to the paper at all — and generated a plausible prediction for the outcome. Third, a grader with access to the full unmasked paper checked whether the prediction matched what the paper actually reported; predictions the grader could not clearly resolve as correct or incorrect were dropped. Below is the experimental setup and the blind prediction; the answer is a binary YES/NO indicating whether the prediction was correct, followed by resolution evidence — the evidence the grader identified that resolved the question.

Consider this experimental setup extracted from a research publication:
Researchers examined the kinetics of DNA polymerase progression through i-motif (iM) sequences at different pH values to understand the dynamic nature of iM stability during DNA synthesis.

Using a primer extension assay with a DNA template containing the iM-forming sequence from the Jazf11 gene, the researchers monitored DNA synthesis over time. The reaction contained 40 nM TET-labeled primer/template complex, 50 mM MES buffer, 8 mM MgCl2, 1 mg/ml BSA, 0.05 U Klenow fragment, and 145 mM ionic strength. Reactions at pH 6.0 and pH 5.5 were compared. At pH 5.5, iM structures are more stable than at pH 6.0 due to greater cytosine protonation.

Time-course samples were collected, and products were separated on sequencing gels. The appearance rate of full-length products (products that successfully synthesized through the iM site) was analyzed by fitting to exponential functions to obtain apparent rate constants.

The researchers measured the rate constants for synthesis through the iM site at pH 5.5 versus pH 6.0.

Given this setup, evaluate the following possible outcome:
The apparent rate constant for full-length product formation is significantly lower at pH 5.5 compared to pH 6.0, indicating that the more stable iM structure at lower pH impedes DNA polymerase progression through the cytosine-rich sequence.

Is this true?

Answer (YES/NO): YES